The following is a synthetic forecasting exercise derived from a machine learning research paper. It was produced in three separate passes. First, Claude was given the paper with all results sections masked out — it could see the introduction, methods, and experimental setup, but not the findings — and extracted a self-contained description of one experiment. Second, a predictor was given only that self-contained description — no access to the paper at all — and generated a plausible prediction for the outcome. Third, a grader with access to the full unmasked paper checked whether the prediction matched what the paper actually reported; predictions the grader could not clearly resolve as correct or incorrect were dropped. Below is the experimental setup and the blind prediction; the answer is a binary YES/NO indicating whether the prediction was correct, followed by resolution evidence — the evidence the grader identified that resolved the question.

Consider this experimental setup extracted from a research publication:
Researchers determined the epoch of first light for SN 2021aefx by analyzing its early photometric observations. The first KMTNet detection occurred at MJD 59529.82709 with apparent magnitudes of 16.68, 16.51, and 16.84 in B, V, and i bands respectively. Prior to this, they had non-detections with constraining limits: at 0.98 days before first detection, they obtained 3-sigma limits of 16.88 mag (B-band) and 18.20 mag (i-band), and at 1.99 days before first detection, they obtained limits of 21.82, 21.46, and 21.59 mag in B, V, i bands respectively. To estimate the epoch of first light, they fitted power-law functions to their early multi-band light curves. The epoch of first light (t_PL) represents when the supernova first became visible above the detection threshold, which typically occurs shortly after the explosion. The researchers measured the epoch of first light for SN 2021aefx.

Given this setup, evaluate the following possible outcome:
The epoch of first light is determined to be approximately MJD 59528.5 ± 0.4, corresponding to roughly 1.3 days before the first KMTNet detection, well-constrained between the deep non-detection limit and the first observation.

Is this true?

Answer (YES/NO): NO